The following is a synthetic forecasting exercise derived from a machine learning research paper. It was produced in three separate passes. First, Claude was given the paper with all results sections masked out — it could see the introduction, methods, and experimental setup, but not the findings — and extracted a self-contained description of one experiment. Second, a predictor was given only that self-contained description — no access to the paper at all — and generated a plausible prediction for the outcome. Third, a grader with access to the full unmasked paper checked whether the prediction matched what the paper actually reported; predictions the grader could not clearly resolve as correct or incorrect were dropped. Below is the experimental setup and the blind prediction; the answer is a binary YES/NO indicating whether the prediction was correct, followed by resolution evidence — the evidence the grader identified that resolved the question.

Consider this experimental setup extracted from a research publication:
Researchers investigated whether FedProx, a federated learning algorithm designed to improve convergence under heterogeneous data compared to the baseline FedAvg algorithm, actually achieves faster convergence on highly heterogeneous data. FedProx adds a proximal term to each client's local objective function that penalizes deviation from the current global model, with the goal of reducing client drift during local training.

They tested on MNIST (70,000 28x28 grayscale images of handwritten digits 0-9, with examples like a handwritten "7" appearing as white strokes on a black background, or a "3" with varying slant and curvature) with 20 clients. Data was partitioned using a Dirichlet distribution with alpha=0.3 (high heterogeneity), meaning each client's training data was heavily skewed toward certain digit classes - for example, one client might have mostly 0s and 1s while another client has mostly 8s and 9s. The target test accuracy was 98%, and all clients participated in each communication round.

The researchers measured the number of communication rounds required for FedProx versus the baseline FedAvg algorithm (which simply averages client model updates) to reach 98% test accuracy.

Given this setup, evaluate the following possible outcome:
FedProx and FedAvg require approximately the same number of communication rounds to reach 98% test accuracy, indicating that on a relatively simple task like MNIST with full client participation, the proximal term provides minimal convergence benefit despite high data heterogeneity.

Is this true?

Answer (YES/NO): NO